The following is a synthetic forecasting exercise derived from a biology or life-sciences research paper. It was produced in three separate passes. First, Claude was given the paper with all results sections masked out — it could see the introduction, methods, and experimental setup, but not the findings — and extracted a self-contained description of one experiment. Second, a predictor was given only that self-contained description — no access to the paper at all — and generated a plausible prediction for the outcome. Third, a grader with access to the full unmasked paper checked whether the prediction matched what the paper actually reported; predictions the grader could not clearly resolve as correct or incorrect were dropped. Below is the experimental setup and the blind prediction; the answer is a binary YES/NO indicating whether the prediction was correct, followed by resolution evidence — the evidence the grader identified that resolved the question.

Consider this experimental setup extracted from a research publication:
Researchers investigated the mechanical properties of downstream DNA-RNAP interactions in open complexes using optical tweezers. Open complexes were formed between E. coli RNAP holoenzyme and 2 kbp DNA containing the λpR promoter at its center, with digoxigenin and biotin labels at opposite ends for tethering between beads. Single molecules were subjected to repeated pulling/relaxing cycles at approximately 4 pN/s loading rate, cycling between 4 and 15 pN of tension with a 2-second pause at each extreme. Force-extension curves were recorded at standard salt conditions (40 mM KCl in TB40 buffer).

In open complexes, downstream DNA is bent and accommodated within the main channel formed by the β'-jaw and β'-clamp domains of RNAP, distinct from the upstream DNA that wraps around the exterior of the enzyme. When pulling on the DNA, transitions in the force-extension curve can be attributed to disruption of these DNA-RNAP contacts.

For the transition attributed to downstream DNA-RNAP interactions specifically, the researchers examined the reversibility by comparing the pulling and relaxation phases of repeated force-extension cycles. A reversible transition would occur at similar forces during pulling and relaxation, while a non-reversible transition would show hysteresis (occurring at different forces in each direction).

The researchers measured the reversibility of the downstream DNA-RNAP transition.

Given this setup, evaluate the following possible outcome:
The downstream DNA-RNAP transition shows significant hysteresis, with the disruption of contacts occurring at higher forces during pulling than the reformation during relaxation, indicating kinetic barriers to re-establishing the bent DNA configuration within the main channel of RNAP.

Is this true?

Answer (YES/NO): NO